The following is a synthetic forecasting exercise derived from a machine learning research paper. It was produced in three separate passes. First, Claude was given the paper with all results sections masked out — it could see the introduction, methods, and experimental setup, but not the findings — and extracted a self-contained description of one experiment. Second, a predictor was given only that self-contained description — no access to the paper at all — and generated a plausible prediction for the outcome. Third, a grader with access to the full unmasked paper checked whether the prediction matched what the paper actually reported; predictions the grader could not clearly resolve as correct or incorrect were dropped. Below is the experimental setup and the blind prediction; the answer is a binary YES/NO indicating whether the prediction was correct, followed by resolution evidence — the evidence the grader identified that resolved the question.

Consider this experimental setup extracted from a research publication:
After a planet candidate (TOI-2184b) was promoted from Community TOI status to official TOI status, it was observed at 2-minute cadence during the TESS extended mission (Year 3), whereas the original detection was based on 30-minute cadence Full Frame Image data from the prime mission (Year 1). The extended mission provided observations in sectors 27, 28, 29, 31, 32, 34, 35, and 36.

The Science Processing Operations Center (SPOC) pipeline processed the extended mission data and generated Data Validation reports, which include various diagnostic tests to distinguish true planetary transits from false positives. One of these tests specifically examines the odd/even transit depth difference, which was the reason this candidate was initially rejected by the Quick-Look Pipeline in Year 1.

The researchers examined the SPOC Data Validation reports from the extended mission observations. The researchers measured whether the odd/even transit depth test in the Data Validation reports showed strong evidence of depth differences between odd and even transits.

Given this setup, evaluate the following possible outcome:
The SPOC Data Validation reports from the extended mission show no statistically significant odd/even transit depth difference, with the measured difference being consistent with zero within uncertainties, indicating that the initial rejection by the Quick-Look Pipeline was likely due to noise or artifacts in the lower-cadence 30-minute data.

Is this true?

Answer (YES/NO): NO